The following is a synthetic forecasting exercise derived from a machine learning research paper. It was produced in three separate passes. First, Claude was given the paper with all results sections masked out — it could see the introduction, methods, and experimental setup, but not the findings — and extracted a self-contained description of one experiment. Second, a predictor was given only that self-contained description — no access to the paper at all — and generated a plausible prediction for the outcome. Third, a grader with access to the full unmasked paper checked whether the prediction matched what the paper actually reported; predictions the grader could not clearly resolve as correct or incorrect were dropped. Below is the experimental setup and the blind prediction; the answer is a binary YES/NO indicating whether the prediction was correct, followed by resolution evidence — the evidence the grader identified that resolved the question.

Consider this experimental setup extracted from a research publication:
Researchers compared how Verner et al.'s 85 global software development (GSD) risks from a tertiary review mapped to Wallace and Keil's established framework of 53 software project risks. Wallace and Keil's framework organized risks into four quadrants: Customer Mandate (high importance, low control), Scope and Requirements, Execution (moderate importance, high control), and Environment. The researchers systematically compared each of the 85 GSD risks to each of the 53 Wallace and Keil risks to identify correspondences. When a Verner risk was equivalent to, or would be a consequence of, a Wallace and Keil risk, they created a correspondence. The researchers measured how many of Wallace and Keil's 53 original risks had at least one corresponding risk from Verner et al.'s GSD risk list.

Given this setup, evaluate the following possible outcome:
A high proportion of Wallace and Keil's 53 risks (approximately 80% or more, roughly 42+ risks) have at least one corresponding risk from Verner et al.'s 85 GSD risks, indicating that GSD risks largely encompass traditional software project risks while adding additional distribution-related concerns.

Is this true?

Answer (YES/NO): NO